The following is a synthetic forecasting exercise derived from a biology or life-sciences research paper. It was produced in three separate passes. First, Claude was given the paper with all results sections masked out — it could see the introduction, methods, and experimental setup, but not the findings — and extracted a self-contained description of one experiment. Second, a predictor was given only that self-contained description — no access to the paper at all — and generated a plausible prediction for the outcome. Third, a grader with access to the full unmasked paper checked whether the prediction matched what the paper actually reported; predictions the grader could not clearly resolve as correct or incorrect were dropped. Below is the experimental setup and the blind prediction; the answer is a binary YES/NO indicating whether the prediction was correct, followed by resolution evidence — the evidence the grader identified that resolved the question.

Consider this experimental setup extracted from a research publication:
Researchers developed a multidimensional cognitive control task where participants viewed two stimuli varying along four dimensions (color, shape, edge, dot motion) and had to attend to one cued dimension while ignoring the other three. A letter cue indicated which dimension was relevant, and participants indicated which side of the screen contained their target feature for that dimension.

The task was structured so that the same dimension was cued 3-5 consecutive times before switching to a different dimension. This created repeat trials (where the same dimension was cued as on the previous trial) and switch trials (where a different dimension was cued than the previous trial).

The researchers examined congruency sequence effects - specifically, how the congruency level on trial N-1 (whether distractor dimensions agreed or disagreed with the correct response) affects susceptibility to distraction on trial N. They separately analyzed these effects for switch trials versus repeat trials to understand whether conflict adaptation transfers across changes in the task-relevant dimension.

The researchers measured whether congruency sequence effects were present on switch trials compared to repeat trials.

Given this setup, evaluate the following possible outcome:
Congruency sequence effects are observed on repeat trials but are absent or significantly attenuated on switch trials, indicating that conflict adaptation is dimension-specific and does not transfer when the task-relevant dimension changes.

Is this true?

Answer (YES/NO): YES